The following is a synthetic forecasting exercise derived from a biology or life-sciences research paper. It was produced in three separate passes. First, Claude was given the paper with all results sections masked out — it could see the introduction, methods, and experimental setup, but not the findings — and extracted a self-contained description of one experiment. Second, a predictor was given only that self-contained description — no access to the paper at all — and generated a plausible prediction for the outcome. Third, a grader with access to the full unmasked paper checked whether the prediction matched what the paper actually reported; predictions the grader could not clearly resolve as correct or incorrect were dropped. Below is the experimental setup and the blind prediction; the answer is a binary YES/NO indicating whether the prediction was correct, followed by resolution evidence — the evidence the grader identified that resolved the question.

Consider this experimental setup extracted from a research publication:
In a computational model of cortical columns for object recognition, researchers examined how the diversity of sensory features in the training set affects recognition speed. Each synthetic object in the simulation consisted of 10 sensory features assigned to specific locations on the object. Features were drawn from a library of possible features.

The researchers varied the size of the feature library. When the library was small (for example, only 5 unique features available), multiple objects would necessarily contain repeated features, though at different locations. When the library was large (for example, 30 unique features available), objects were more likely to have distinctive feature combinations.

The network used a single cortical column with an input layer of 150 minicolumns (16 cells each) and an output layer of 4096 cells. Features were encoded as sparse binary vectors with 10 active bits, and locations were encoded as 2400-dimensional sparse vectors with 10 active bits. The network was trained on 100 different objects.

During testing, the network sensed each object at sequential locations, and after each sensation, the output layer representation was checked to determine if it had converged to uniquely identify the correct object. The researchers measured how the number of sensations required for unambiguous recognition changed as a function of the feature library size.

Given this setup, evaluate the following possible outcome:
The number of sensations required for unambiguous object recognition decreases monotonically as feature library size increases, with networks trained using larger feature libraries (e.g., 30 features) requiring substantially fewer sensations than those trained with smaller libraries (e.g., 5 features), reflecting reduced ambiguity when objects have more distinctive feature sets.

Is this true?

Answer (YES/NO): YES